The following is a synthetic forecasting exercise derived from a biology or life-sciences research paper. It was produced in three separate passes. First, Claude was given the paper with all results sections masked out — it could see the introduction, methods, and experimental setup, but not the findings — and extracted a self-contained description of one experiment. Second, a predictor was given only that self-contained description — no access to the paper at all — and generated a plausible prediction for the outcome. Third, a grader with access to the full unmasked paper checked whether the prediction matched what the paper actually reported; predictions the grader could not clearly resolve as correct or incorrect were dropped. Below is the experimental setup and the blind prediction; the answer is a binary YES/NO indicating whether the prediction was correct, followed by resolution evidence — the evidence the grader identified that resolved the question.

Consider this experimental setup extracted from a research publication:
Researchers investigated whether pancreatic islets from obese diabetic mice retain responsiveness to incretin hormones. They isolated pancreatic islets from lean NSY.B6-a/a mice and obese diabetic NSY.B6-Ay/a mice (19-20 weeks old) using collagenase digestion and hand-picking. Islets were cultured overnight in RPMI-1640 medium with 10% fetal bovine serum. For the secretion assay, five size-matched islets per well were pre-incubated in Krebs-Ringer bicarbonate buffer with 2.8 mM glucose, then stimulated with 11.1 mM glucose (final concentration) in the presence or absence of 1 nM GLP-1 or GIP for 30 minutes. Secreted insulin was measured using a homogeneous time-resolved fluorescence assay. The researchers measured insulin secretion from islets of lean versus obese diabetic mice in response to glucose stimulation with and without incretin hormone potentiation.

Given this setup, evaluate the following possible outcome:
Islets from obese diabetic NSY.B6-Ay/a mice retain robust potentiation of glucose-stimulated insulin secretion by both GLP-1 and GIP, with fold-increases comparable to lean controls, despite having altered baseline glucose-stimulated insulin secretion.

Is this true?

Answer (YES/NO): NO